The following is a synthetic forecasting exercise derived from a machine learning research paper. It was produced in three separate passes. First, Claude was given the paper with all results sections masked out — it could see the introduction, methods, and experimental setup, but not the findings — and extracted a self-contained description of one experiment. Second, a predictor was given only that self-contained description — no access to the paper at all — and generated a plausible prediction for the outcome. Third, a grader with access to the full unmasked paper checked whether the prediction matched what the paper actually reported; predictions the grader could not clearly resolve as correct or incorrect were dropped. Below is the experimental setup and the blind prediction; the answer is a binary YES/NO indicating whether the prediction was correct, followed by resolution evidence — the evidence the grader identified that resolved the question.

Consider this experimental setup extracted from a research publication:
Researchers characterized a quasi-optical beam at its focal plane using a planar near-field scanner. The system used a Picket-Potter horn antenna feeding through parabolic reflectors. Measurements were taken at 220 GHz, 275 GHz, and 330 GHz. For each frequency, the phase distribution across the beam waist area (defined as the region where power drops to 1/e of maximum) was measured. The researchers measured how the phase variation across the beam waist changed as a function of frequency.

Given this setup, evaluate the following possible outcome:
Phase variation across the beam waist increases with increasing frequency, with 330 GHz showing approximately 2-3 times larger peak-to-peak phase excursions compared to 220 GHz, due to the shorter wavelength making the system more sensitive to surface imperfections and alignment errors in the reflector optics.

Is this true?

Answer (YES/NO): NO